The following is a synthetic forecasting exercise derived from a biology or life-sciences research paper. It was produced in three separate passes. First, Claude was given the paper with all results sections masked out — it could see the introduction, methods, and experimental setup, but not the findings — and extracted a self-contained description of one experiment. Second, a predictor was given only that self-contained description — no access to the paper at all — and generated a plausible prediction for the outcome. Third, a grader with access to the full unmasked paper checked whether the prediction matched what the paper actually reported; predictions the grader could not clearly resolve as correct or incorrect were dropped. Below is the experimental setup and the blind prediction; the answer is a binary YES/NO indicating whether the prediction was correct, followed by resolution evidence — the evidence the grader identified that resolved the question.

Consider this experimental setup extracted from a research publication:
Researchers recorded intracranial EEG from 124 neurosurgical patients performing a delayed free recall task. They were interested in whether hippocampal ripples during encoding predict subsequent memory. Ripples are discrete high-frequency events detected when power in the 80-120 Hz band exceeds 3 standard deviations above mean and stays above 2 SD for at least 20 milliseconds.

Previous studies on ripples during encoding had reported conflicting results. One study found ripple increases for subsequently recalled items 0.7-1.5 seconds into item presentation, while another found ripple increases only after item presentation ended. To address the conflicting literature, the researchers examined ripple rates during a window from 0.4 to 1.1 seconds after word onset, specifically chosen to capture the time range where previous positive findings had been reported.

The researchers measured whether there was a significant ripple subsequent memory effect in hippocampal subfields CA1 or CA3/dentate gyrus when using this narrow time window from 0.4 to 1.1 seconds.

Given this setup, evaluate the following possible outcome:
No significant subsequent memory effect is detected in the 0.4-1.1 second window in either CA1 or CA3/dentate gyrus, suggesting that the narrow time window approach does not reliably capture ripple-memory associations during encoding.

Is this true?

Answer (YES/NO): YES